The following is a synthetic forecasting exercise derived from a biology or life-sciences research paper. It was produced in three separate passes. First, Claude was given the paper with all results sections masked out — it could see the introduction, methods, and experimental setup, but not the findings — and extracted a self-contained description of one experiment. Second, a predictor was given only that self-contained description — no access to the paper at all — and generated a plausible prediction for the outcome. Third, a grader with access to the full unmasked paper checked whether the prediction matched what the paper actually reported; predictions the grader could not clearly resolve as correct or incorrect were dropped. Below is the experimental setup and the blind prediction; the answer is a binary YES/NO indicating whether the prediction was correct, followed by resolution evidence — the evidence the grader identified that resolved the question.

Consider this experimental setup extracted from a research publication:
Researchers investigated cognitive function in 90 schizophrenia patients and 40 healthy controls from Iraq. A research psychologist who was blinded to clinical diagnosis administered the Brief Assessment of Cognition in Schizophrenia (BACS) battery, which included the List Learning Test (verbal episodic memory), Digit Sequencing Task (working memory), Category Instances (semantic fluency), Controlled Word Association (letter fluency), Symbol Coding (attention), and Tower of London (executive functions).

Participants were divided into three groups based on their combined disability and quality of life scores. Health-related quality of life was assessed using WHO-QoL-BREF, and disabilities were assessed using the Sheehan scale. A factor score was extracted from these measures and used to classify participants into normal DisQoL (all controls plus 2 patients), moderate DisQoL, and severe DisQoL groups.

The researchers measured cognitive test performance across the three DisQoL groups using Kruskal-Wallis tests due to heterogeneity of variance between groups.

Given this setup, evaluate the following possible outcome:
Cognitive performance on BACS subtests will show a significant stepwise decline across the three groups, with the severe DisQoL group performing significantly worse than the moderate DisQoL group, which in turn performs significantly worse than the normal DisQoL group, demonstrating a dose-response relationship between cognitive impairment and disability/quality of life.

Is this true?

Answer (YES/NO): YES